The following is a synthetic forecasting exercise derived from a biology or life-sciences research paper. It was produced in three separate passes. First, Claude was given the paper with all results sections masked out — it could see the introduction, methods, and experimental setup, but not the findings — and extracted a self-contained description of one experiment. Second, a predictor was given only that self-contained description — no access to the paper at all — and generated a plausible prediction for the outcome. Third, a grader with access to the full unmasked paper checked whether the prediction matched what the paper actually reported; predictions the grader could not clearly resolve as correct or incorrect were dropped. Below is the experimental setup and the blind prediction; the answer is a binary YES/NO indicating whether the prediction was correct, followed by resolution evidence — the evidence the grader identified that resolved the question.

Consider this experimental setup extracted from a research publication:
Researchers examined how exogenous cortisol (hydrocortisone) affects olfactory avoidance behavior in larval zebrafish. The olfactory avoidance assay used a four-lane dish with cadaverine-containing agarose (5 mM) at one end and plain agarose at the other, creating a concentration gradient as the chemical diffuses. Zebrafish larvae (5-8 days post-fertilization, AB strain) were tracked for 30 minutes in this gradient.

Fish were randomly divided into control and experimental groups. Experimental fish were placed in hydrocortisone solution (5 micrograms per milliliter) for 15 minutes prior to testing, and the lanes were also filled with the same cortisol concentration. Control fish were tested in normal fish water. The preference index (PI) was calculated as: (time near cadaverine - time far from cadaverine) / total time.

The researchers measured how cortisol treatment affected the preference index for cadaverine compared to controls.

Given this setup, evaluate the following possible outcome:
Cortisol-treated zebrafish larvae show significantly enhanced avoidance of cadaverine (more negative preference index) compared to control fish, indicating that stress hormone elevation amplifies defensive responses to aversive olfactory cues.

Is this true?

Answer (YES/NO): NO